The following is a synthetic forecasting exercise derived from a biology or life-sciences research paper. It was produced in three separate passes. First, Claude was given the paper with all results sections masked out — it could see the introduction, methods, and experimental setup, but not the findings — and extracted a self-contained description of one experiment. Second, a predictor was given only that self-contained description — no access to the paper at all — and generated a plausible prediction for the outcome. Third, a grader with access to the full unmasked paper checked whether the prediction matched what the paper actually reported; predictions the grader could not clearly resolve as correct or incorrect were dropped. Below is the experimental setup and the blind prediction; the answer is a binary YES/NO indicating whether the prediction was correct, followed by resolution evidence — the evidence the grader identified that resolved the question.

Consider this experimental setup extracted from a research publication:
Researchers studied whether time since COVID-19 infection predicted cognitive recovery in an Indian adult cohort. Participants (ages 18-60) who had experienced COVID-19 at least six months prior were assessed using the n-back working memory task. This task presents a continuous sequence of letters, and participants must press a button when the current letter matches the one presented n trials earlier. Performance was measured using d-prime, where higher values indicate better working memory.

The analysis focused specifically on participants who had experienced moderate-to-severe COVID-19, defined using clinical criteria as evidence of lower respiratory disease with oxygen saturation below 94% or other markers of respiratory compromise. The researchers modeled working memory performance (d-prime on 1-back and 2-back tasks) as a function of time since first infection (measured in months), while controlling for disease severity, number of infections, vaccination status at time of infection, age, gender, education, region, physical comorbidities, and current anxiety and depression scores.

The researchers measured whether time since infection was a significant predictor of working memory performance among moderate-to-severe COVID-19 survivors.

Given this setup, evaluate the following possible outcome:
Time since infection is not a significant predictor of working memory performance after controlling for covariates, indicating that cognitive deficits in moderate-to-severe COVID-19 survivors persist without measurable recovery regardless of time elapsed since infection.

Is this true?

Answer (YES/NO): YES